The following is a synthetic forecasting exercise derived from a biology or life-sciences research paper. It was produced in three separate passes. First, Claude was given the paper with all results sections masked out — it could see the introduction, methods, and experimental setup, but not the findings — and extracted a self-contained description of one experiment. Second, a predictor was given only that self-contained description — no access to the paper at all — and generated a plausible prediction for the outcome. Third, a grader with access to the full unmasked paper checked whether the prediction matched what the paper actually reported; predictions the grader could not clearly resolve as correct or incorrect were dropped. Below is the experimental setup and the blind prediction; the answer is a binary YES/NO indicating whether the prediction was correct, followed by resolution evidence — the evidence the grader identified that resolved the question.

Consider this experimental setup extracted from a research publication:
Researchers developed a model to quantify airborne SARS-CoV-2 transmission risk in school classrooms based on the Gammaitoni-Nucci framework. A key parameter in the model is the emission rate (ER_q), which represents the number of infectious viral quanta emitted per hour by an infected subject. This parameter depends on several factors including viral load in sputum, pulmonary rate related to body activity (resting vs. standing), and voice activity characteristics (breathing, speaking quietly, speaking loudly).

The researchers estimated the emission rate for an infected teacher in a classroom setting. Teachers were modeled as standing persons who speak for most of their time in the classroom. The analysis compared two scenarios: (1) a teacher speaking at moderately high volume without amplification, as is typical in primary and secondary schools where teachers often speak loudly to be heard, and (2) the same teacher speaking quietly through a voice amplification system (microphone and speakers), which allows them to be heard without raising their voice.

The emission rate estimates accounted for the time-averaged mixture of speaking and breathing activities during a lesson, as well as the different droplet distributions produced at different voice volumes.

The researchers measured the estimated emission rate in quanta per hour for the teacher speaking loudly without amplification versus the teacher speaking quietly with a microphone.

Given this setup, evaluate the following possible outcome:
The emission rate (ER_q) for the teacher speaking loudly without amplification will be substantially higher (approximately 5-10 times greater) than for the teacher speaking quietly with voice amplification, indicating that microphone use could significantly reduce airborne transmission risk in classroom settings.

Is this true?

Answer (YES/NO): NO